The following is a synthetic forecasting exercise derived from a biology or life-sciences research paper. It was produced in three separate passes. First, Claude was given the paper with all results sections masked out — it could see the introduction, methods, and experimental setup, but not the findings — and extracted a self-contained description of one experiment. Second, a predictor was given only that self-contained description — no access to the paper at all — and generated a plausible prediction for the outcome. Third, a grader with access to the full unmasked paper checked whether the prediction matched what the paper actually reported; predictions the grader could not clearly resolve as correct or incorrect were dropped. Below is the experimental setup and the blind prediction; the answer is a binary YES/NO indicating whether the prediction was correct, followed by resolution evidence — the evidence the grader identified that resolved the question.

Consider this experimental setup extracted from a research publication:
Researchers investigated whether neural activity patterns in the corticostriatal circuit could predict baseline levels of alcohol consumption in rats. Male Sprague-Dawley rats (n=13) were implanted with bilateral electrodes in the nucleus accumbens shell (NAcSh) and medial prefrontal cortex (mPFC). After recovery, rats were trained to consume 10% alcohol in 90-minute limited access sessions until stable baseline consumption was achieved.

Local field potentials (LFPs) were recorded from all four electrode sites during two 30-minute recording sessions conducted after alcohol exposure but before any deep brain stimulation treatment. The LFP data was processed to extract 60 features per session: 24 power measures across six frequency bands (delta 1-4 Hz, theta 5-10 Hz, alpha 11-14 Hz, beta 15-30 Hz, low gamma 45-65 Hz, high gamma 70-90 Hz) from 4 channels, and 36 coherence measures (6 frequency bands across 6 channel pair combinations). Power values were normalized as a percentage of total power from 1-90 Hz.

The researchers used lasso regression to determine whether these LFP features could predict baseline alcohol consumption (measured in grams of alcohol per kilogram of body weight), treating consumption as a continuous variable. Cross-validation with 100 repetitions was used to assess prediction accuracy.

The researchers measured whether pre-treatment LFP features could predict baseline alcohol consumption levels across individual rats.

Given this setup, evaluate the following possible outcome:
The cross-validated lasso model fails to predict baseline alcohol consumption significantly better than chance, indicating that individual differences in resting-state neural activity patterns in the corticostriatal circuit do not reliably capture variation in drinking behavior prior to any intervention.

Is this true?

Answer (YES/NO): NO